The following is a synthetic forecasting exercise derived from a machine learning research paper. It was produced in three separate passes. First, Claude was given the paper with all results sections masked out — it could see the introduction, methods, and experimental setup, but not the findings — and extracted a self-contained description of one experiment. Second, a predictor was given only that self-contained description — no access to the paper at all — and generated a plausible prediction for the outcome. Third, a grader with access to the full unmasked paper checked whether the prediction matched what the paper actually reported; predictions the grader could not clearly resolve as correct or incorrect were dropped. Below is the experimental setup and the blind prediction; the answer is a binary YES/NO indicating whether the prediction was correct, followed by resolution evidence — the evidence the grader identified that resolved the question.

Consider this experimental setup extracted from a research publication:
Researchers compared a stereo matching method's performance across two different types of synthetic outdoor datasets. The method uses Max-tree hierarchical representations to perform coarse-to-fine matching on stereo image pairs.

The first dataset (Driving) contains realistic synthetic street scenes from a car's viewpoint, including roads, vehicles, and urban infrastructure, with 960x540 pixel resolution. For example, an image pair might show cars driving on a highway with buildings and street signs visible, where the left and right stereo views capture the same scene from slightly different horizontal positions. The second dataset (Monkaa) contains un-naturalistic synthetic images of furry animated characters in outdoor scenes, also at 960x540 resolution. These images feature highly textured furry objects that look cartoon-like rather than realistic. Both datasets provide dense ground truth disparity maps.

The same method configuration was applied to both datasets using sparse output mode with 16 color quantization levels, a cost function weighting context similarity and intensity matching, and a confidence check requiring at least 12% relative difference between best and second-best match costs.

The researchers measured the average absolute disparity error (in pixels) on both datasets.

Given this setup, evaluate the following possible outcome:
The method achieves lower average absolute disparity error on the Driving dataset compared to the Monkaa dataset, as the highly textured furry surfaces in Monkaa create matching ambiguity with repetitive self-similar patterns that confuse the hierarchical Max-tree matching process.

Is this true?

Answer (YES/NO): NO